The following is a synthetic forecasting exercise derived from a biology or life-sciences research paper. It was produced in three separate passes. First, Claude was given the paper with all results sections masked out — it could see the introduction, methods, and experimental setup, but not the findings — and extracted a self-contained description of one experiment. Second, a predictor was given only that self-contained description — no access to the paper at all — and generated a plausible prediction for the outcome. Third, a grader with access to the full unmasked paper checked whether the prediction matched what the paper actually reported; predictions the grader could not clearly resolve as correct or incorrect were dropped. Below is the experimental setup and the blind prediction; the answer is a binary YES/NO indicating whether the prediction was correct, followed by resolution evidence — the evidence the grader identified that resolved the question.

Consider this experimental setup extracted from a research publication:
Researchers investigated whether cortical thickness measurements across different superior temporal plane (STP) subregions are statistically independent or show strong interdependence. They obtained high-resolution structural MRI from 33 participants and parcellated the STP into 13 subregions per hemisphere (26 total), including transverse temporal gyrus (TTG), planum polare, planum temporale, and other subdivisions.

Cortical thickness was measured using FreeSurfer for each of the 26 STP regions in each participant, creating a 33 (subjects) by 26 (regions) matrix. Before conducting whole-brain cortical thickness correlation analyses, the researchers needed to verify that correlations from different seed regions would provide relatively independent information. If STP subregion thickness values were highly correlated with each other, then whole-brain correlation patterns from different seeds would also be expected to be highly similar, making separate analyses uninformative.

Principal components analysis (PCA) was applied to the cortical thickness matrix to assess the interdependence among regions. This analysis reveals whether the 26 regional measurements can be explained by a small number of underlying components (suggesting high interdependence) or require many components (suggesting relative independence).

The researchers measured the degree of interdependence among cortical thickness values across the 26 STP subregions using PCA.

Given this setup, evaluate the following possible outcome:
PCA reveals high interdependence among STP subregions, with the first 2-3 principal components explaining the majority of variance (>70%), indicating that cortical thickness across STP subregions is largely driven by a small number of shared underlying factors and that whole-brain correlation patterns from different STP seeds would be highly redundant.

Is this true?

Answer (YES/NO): NO